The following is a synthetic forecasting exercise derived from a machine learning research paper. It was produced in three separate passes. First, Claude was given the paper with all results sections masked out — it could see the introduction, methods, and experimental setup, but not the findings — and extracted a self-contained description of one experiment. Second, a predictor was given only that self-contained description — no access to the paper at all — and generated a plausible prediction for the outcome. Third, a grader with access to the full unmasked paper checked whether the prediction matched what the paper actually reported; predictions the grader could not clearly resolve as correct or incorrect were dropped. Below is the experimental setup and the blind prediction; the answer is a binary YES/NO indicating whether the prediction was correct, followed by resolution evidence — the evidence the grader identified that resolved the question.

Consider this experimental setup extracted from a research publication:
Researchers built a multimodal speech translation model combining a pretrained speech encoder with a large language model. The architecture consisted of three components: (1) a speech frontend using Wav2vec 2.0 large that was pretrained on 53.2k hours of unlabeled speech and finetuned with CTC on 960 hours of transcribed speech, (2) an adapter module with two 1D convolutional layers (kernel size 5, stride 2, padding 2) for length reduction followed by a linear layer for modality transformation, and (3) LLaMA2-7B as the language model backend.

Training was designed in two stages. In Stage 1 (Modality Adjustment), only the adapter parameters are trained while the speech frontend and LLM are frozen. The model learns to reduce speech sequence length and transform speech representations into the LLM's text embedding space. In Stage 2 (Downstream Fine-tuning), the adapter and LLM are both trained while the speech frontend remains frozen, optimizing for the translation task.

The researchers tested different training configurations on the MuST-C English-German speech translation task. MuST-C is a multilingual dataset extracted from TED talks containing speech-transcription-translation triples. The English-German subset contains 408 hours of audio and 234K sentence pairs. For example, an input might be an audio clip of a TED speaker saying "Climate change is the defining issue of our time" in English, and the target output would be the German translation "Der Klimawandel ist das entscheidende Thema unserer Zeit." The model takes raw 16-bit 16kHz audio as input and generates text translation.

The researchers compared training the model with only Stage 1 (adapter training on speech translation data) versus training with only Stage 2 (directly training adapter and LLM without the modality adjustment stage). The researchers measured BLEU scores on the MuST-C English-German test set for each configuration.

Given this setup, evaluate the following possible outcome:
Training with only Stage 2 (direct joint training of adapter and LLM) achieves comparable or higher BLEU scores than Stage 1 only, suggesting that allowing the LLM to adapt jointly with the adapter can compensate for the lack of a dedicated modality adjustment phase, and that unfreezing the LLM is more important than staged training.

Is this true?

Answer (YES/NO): NO